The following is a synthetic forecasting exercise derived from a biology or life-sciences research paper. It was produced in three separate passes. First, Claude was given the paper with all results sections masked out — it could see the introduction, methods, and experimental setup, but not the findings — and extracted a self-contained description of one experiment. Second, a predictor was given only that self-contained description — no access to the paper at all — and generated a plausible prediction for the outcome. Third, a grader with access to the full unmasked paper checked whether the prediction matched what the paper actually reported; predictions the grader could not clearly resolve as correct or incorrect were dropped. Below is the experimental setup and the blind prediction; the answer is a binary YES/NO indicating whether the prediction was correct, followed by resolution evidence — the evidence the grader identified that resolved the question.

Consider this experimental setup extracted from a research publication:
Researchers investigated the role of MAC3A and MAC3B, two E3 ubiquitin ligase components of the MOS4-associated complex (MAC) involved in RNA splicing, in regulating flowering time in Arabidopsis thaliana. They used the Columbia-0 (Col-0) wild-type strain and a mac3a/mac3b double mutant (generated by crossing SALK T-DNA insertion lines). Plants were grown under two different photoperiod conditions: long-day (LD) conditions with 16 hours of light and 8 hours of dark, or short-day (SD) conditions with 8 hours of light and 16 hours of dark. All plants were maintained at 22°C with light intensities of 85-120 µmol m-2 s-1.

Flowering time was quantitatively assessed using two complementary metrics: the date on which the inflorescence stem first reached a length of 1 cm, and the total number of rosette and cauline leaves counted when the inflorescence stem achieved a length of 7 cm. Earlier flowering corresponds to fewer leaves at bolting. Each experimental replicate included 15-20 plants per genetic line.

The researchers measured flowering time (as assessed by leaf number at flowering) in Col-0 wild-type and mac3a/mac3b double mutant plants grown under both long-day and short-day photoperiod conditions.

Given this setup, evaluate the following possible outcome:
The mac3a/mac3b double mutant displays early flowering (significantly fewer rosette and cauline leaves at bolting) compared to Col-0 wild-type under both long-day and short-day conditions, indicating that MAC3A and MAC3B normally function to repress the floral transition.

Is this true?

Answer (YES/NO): NO